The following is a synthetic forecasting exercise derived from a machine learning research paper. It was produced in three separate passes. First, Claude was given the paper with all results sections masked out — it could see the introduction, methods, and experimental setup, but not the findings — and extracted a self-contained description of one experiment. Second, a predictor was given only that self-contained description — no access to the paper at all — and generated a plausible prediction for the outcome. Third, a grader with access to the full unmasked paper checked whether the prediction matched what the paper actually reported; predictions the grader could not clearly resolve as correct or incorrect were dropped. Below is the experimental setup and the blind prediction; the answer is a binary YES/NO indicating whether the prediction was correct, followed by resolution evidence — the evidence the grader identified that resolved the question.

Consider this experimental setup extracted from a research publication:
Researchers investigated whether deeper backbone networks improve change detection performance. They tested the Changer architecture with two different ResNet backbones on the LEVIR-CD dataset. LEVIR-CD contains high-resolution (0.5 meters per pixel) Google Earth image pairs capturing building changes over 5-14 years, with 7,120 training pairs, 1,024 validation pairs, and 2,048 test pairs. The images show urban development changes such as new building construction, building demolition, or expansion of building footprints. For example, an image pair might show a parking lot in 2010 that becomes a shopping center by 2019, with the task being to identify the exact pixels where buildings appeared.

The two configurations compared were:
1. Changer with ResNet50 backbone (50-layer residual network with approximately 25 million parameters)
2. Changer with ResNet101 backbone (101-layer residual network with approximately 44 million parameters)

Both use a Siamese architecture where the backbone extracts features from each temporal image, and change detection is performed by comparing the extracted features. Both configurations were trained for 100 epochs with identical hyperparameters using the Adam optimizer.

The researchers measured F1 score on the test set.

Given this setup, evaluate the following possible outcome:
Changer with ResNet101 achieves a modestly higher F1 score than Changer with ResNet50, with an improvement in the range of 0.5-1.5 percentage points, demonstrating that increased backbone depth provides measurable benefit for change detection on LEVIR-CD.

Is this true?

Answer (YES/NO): NO